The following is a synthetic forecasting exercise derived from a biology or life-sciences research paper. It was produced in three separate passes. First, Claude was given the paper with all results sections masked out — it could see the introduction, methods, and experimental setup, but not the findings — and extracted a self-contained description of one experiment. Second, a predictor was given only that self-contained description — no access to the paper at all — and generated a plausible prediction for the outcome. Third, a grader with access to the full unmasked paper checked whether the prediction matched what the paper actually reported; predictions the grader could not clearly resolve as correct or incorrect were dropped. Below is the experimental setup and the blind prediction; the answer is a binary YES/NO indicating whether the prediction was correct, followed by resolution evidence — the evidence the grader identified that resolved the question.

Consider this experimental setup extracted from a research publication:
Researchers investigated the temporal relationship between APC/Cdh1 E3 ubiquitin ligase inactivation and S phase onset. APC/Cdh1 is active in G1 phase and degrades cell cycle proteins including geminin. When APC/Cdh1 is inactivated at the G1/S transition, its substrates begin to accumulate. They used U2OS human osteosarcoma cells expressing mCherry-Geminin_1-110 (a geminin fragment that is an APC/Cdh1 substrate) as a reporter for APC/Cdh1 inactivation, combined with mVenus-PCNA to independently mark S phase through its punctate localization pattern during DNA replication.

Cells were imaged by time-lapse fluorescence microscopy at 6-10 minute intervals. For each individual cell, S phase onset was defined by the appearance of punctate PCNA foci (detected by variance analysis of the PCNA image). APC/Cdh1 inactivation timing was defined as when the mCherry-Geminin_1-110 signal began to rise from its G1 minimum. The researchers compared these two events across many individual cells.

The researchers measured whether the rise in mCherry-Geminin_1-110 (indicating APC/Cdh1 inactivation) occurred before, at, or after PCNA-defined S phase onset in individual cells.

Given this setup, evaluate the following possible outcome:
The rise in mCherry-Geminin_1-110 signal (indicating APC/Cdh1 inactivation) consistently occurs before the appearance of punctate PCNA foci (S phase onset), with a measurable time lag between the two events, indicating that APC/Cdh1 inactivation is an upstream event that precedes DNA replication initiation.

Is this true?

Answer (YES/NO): NO